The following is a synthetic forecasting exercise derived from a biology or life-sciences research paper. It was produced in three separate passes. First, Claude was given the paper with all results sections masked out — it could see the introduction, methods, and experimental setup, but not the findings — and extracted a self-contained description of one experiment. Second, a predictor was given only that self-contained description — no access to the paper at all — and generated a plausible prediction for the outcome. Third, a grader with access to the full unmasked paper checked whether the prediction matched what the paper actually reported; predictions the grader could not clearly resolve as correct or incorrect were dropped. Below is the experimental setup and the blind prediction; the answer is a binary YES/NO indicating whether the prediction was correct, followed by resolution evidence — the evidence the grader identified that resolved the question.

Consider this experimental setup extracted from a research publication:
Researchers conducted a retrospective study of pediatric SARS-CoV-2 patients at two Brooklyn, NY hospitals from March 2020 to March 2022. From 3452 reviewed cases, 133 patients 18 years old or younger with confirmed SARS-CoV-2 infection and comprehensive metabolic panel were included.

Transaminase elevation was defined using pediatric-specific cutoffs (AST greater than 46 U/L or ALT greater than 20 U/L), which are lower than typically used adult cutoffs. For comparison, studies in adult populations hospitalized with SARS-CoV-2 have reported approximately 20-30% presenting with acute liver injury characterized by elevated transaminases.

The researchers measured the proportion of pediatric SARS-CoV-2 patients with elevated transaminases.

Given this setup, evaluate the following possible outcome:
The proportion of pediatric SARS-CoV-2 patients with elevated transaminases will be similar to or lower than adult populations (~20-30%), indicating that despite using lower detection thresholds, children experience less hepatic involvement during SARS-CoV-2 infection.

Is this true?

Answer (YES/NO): NO